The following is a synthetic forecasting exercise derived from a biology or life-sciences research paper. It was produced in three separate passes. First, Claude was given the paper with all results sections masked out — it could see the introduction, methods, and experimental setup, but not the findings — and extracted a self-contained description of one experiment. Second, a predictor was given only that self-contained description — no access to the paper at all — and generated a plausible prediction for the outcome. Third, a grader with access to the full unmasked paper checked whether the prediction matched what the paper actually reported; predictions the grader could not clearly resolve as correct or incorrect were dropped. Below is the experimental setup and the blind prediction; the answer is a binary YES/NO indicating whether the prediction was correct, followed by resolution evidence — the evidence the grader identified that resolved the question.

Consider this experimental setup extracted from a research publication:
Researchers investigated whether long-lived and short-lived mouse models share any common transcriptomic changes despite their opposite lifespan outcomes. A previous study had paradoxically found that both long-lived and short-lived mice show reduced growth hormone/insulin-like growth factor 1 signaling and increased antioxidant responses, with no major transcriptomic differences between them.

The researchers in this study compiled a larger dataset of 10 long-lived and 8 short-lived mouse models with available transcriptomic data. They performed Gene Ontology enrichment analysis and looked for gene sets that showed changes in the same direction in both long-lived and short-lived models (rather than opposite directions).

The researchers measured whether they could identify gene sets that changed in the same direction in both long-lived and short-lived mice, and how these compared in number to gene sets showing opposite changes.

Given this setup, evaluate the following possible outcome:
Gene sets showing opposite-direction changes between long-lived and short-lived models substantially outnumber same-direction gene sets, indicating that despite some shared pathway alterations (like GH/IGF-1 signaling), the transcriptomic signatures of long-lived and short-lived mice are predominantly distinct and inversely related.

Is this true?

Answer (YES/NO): YES